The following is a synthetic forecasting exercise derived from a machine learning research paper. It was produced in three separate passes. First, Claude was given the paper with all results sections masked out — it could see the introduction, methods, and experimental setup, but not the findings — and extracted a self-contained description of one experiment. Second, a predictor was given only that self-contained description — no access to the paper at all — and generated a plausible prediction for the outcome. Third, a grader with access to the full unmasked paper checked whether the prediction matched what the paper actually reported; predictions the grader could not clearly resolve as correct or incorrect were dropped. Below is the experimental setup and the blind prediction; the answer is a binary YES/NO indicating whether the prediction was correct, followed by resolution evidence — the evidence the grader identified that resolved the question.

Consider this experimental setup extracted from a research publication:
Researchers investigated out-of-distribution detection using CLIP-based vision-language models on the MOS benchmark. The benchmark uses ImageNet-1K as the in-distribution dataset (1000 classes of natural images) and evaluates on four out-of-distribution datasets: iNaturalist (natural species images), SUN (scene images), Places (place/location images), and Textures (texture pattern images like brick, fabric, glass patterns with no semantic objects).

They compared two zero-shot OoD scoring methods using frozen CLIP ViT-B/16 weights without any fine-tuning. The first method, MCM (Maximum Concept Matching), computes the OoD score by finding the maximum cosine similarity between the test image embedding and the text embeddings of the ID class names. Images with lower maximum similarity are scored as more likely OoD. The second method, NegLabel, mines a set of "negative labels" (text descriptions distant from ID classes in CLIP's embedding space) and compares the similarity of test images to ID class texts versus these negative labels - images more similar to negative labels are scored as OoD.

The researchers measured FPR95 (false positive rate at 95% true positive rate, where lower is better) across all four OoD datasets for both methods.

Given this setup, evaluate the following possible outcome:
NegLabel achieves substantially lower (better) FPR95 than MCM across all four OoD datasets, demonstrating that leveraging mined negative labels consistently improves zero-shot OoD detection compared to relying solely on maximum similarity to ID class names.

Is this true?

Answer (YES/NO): YES